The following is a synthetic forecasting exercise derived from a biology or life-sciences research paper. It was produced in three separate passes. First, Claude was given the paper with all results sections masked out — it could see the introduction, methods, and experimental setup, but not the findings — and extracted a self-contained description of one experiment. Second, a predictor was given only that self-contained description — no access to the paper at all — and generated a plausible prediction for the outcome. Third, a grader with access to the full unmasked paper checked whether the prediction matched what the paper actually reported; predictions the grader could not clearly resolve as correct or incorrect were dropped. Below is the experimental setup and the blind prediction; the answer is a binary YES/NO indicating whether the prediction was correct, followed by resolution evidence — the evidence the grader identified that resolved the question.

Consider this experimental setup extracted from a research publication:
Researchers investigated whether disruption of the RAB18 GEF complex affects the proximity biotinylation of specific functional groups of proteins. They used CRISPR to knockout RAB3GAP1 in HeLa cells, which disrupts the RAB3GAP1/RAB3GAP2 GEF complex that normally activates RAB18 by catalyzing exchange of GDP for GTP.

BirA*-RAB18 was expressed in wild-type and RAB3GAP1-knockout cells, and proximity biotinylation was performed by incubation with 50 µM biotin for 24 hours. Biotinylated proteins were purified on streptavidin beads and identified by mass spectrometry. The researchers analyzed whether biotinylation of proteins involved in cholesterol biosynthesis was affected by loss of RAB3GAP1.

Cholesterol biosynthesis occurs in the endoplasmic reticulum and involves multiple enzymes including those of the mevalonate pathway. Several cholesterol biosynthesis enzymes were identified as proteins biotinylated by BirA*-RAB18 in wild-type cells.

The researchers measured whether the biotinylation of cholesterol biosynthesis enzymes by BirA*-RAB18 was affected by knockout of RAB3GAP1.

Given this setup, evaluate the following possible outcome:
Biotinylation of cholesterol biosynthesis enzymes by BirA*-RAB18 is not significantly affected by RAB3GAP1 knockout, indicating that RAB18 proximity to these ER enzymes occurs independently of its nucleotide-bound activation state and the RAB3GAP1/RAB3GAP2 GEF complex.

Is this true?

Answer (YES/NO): NO